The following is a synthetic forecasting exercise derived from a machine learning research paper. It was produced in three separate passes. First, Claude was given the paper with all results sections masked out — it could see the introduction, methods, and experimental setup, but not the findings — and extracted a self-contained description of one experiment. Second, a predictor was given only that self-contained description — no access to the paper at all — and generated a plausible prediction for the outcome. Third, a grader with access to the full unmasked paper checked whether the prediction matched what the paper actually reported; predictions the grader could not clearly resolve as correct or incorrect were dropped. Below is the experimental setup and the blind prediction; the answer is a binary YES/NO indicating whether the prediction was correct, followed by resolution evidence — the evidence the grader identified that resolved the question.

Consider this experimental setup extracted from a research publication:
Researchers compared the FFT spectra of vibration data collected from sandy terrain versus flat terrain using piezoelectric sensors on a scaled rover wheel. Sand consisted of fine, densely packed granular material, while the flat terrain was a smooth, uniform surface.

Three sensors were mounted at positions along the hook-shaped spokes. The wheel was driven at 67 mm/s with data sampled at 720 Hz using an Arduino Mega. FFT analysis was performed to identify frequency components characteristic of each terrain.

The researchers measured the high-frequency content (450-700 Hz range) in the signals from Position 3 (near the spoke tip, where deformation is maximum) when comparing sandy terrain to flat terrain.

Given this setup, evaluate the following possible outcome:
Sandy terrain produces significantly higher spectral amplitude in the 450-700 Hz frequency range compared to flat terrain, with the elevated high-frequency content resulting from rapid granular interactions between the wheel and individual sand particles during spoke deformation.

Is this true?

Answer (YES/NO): YES